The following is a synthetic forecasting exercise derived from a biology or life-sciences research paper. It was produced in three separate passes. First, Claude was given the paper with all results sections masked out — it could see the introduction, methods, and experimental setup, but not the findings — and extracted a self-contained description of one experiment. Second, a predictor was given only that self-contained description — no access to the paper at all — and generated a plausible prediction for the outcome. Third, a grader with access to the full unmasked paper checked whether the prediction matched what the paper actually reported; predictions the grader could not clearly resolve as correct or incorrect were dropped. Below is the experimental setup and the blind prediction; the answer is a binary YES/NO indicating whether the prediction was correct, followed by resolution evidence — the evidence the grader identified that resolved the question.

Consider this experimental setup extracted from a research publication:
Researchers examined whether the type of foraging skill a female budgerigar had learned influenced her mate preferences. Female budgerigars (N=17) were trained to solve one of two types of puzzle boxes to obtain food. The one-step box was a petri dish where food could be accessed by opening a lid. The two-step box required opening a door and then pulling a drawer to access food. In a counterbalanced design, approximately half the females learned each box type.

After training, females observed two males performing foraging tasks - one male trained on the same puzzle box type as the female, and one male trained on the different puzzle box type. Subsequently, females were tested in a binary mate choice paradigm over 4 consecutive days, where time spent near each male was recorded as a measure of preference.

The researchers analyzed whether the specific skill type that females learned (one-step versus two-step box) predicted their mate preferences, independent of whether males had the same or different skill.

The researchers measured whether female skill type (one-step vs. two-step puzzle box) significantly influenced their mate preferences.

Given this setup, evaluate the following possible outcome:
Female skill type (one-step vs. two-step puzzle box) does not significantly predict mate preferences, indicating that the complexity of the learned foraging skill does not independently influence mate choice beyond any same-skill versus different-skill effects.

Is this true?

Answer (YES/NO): YES